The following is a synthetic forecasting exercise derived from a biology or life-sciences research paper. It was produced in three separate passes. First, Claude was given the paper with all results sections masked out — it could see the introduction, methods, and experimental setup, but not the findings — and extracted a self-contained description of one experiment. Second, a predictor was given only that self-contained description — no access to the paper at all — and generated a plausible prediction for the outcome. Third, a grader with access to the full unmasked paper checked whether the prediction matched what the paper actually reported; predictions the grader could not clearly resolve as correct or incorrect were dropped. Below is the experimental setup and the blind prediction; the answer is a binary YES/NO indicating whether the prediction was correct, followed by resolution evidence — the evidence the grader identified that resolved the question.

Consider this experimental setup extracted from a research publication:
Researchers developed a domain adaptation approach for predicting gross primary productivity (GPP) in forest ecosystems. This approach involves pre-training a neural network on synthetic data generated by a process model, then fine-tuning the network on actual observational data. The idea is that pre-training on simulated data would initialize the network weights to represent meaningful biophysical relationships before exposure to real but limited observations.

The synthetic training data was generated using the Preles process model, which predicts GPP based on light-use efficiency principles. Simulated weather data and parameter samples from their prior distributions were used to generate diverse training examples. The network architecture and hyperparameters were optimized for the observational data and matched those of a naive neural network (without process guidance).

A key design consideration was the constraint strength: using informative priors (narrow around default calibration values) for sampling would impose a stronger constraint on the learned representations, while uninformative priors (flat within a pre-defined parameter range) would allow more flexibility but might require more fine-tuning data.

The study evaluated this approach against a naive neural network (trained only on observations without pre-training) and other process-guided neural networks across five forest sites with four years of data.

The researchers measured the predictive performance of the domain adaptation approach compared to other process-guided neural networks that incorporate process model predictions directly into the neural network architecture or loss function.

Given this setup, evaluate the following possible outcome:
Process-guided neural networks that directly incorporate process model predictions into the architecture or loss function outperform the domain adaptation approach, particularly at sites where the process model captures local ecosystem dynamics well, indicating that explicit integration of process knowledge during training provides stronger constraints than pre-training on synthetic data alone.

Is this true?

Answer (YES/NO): NO